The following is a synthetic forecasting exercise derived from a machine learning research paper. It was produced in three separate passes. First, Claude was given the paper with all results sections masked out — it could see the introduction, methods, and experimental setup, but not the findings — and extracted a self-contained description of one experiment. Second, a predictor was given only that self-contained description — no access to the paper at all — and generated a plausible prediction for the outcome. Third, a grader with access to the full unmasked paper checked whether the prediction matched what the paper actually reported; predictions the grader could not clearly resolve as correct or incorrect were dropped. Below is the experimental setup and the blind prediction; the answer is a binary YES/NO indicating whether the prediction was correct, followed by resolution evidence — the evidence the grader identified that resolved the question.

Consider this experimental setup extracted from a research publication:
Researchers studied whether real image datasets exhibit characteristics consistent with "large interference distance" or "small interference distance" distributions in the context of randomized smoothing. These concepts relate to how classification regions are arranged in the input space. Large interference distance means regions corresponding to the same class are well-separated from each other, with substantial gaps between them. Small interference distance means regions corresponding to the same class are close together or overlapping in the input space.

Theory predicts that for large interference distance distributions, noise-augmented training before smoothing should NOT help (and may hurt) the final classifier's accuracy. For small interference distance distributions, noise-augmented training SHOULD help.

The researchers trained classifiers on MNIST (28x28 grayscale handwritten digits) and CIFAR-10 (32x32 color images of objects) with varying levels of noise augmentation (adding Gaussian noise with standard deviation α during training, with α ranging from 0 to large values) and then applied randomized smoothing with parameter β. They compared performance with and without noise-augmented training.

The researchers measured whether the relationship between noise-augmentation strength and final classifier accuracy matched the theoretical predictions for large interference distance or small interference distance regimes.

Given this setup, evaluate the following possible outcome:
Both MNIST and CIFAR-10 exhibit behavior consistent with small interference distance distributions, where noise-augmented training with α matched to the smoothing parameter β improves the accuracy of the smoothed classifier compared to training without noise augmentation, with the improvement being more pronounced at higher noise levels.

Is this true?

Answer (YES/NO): NO